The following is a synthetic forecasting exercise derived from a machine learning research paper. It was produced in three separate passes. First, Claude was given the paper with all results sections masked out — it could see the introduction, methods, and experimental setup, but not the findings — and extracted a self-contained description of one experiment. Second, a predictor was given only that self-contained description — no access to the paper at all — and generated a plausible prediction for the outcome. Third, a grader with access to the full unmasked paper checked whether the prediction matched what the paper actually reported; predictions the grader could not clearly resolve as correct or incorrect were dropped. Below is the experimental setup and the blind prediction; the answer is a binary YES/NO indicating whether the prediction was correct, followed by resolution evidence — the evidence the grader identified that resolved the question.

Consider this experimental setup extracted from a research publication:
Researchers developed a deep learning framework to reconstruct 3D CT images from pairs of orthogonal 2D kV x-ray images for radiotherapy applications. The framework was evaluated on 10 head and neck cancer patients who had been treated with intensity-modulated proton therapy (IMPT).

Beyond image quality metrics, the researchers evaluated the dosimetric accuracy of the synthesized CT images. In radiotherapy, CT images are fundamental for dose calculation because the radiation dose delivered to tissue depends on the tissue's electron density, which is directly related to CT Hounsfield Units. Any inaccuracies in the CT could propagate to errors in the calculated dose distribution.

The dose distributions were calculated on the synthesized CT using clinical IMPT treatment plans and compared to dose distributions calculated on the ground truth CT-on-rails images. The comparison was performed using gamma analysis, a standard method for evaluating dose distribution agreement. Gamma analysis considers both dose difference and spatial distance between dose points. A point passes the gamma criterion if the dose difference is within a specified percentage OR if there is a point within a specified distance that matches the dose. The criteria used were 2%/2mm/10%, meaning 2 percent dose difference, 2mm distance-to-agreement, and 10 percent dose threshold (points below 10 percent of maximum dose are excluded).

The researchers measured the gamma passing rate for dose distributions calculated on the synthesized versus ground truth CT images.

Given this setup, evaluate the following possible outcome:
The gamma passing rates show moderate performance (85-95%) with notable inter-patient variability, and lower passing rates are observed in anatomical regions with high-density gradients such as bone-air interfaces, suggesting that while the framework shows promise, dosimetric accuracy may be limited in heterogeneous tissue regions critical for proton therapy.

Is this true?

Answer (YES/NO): NO